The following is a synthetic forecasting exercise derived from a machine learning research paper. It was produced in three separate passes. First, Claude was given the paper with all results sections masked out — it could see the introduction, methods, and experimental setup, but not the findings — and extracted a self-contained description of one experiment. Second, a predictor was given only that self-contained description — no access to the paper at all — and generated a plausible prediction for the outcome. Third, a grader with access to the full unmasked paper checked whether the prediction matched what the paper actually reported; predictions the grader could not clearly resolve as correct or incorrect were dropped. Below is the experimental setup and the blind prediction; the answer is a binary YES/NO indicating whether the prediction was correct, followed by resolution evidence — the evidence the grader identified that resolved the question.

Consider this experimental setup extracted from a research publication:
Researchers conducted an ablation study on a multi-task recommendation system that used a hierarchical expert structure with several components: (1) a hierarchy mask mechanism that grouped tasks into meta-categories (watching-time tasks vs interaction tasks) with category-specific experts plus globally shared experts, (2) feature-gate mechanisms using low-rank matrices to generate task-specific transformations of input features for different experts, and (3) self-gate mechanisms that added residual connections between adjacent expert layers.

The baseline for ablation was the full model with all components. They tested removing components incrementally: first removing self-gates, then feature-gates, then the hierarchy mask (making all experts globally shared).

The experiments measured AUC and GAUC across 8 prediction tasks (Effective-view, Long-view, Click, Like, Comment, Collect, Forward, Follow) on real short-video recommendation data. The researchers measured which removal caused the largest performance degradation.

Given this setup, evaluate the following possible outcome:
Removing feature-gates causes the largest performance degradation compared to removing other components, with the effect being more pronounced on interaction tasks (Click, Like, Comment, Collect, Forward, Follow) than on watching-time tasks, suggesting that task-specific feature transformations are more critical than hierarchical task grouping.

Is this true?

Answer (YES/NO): NO